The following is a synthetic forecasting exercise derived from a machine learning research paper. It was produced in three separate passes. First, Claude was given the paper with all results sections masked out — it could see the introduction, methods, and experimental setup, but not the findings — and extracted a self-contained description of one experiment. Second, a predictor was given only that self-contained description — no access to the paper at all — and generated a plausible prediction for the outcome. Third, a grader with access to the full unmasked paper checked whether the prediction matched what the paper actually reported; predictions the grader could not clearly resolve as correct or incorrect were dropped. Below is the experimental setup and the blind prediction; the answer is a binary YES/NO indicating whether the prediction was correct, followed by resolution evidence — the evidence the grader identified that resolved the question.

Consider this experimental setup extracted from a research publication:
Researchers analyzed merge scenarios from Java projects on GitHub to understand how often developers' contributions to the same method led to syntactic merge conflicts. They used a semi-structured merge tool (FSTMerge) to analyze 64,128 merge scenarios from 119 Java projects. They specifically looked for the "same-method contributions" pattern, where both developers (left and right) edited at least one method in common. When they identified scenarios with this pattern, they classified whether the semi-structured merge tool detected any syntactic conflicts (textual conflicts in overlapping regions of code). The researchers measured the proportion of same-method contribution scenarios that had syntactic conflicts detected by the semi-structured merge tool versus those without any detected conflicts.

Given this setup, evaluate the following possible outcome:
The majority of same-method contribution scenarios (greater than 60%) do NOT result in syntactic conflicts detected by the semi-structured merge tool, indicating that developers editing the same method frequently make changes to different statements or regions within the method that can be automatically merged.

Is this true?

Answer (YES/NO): NO